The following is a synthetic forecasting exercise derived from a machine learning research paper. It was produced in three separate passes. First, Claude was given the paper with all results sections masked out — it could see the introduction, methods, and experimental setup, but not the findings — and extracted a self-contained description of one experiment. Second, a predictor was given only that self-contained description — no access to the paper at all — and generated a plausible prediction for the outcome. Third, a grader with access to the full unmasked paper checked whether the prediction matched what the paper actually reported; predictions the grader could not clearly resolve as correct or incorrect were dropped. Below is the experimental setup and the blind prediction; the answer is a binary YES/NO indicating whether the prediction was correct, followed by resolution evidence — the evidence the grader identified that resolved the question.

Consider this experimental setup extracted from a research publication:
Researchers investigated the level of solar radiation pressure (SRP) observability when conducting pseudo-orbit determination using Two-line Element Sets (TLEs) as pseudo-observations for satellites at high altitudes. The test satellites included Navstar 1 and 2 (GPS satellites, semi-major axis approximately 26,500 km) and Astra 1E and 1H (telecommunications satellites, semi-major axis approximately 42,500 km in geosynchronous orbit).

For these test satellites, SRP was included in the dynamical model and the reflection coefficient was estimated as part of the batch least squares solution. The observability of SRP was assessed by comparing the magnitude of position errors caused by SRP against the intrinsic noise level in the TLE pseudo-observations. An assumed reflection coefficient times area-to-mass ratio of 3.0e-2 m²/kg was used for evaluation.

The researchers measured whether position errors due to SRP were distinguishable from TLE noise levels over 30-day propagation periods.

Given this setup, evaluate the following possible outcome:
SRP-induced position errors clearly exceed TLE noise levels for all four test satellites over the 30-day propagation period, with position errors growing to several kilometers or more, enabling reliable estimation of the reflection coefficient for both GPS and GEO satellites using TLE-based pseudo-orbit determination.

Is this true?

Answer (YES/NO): NO